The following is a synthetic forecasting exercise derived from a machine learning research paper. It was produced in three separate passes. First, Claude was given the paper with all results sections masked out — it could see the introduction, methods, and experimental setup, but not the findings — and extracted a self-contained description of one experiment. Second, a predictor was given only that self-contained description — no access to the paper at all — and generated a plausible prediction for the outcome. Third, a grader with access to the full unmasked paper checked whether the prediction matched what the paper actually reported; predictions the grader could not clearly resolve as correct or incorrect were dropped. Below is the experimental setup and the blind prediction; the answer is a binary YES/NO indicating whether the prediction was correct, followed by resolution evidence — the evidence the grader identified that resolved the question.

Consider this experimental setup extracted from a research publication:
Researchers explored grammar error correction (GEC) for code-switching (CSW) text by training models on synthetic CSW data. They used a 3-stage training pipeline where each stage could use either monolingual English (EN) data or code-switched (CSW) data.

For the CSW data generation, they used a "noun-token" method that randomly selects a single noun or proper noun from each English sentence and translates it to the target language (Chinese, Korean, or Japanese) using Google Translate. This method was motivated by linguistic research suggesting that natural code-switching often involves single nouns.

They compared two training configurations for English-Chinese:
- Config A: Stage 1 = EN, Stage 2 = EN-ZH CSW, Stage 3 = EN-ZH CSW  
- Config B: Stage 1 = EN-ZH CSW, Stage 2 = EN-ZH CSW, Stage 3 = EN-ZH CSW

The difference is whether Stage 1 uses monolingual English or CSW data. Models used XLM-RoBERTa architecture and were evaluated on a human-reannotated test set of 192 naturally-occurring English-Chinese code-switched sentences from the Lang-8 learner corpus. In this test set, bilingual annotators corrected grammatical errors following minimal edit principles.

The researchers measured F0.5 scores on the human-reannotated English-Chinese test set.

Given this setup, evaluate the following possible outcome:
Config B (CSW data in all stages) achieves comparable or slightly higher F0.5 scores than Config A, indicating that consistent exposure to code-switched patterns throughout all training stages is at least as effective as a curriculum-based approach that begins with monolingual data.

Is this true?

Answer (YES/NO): YES